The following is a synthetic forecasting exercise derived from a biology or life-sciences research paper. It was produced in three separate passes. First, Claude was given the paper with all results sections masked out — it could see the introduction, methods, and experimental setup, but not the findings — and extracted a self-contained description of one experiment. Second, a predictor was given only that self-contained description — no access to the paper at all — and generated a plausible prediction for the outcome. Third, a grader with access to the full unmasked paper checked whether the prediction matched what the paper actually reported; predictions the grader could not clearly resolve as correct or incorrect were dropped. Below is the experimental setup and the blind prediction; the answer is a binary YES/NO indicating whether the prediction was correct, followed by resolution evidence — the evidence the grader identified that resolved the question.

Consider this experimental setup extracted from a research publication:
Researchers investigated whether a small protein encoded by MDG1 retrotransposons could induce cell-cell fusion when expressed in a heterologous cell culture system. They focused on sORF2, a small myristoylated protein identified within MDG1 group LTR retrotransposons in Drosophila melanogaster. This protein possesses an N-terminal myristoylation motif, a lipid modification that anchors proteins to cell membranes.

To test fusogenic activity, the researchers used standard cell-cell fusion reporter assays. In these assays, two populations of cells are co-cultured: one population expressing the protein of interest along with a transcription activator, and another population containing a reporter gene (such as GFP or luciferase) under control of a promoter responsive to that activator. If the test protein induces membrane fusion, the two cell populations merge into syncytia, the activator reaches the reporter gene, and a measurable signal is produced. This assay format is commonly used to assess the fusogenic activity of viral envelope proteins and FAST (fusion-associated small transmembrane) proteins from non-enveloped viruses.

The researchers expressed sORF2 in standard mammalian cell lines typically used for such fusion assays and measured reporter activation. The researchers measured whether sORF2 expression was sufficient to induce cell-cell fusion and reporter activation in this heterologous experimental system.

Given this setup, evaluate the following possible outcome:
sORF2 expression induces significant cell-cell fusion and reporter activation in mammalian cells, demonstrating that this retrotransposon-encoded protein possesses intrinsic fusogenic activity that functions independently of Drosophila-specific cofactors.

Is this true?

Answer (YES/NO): NO